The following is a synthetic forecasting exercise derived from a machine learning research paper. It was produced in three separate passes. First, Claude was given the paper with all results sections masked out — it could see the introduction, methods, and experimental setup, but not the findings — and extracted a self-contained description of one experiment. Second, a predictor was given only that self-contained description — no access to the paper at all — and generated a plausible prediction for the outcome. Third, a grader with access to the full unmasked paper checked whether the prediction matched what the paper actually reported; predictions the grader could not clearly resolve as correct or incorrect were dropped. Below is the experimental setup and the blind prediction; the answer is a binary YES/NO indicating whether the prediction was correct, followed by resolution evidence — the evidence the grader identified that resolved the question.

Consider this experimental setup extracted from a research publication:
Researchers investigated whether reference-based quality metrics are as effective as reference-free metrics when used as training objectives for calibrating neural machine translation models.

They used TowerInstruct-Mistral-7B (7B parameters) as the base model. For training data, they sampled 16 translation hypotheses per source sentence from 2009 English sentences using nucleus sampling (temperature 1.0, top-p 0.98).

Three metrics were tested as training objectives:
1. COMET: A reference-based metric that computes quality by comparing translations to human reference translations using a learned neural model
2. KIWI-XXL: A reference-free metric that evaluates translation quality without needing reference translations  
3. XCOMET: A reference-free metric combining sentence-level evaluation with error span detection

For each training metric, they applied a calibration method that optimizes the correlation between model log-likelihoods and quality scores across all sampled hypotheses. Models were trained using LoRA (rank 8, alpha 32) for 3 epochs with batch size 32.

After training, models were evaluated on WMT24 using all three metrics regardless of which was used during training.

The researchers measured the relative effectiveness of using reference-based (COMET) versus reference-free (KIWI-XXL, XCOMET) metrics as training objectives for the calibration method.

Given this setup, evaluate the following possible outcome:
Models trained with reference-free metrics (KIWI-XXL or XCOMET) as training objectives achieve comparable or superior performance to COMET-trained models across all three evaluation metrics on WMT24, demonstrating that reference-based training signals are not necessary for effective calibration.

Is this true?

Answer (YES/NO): YES